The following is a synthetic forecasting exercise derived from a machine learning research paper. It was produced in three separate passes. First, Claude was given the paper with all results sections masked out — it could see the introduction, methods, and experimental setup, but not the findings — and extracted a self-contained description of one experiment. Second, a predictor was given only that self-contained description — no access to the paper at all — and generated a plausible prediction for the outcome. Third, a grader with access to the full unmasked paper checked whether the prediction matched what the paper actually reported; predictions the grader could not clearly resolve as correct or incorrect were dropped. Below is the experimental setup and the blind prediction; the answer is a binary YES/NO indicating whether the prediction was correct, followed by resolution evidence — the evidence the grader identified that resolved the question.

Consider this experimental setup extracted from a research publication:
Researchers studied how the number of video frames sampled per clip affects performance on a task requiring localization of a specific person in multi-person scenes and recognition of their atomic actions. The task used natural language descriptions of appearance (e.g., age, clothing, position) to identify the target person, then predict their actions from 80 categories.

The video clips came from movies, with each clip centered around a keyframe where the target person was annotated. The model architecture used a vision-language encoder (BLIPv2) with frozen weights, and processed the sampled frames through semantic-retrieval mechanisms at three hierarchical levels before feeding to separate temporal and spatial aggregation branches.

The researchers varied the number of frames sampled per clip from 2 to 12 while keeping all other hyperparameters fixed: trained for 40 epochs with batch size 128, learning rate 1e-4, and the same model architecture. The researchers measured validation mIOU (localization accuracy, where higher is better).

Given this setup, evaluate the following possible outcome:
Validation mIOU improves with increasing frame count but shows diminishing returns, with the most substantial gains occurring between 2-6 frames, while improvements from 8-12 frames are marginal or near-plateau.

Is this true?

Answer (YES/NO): NO